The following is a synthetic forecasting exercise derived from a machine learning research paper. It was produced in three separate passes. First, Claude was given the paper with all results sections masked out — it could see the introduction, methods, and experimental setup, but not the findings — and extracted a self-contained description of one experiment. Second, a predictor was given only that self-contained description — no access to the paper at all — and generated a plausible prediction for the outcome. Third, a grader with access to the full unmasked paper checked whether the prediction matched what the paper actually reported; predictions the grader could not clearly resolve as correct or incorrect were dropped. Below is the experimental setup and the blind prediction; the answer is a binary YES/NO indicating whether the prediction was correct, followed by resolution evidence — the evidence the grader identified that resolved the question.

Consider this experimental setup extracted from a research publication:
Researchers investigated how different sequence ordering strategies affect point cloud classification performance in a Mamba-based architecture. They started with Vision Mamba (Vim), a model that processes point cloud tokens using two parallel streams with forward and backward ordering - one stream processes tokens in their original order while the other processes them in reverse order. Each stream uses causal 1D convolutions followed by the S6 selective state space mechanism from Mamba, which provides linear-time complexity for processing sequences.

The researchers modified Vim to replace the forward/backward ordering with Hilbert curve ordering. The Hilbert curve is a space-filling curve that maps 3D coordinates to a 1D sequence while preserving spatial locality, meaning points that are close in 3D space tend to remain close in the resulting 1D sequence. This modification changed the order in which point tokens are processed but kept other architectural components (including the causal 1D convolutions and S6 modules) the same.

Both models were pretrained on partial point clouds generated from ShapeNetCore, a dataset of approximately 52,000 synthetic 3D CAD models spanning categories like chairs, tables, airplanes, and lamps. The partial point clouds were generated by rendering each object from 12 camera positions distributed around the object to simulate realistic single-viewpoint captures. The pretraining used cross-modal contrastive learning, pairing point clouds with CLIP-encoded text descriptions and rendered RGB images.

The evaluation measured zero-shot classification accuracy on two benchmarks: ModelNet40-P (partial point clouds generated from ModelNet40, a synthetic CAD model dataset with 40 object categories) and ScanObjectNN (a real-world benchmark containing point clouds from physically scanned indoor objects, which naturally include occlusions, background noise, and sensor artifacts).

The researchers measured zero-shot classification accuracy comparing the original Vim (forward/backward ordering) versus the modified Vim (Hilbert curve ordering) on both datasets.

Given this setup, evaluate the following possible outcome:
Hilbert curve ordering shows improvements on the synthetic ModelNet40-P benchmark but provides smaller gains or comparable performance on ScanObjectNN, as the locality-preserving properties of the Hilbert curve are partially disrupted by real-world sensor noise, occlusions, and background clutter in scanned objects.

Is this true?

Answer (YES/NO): NO